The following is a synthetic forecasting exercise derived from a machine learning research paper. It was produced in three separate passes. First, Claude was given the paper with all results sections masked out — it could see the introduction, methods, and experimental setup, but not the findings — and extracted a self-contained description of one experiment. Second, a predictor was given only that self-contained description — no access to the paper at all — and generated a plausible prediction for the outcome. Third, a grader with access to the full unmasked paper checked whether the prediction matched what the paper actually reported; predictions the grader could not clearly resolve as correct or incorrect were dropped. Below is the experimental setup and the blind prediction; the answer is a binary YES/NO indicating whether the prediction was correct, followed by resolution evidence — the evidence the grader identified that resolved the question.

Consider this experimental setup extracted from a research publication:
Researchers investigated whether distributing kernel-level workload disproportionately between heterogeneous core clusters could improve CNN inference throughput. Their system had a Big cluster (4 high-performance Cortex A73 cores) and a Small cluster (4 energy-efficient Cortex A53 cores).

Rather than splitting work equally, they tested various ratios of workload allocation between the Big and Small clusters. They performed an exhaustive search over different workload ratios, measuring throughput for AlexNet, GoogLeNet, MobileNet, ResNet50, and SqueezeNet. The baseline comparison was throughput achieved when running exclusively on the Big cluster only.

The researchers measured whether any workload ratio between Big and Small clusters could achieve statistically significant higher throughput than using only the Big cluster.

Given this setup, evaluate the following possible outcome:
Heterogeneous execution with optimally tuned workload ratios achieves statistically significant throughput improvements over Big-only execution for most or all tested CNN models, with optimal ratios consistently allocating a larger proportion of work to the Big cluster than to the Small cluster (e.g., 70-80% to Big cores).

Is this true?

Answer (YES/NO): NO